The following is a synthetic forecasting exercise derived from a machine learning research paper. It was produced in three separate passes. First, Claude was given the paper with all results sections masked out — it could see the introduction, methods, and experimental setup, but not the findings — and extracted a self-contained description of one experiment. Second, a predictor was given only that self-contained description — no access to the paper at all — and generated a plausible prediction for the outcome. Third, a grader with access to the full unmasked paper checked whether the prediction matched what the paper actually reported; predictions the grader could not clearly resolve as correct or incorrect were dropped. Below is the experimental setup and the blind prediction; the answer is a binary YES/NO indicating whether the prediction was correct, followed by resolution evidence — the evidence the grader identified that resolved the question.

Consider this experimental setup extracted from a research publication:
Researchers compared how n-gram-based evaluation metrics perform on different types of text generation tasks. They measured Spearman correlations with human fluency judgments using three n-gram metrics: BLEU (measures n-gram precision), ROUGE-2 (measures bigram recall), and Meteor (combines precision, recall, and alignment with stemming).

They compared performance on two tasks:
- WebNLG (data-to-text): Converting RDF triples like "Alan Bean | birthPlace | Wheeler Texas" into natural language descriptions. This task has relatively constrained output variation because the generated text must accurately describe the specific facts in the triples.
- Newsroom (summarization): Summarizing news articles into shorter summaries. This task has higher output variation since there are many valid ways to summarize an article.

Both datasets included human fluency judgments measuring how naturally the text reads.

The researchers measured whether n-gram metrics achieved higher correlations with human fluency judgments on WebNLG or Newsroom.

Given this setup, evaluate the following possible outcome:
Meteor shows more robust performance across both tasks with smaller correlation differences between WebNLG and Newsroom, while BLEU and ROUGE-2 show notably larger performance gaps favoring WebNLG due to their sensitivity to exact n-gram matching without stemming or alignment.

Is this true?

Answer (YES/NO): NO